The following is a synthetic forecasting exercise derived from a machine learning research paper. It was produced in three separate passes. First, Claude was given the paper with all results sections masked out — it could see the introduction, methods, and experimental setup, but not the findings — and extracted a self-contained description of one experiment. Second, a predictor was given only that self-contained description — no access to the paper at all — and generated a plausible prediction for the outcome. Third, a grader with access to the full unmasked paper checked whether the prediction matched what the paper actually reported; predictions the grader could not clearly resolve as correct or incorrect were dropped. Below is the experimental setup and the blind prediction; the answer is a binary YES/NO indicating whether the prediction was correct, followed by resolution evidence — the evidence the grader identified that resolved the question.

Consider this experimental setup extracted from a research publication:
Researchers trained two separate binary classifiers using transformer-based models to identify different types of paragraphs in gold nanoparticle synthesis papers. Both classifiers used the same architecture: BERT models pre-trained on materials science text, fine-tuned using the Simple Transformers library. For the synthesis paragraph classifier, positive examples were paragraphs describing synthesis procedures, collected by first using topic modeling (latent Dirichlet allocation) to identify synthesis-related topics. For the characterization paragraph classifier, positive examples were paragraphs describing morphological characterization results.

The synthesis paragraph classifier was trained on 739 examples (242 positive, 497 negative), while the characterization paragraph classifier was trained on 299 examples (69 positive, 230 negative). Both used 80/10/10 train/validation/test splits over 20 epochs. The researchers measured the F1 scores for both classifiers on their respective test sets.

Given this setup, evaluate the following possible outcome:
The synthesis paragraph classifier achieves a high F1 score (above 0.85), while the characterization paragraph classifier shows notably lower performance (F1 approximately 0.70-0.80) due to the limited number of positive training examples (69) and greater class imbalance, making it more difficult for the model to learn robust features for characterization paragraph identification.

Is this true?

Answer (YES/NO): NO